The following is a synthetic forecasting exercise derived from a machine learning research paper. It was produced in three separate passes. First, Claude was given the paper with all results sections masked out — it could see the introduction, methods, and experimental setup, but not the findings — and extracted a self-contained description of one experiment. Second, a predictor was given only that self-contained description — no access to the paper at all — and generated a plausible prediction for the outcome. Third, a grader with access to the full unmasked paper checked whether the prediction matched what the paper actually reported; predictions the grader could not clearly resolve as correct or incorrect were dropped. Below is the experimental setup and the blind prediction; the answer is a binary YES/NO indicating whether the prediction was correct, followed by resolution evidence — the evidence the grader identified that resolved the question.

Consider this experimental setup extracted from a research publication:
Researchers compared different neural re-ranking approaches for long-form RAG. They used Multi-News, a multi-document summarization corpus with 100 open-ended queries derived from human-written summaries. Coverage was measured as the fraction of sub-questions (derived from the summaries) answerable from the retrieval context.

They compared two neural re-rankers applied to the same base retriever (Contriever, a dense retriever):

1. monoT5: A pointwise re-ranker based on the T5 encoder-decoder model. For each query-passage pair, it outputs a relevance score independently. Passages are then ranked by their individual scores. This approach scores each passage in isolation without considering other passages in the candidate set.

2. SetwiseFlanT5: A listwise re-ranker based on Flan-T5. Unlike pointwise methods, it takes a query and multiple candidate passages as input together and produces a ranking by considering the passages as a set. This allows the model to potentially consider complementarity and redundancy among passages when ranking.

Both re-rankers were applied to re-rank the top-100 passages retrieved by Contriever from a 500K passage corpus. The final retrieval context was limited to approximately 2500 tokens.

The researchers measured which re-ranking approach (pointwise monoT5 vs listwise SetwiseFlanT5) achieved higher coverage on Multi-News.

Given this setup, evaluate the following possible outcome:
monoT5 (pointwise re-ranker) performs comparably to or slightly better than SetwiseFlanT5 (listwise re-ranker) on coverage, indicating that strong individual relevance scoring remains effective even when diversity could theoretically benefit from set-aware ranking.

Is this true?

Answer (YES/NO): NO